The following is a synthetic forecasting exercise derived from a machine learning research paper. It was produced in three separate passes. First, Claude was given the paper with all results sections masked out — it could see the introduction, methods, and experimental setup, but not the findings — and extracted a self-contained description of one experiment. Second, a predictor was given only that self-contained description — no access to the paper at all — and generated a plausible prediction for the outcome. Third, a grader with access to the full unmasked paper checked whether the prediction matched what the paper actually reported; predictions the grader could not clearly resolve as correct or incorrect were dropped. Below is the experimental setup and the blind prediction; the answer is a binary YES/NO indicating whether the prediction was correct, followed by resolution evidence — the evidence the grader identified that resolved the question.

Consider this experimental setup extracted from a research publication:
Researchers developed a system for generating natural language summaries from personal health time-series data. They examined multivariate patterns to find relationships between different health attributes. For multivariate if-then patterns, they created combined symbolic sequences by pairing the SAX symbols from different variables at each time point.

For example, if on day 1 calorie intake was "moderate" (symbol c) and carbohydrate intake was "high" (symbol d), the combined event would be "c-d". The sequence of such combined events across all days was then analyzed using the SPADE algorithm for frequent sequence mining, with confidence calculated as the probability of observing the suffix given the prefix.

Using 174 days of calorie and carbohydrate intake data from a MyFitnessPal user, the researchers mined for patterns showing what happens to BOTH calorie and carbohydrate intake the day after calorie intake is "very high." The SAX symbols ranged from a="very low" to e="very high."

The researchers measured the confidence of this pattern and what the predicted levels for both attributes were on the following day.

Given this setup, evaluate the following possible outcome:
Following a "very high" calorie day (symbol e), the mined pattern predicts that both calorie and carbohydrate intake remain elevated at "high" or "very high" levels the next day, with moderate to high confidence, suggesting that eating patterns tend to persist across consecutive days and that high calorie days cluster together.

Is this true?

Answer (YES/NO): YES